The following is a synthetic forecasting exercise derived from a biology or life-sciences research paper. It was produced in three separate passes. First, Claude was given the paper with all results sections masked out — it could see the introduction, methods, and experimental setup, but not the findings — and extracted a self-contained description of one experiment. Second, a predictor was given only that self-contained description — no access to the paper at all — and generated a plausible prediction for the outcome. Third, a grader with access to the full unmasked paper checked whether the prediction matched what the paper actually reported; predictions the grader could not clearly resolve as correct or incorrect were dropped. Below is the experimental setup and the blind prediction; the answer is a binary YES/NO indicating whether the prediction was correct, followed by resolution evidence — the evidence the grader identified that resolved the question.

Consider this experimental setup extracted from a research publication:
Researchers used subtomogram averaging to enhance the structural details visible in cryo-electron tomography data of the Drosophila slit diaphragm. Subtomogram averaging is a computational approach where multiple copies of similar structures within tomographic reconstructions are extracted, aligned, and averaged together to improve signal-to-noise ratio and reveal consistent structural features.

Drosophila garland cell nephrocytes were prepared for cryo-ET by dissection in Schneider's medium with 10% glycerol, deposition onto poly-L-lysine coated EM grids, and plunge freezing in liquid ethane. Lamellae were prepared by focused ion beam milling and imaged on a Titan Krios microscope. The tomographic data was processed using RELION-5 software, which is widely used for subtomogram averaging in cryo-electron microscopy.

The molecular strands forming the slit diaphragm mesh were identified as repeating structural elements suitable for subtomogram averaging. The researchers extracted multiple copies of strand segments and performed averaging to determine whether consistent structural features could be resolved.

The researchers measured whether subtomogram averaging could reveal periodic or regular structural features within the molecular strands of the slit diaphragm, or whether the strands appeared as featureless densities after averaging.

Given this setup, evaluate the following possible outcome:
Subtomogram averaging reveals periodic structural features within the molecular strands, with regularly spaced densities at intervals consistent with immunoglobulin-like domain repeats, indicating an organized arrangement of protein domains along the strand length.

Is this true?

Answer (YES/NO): NO